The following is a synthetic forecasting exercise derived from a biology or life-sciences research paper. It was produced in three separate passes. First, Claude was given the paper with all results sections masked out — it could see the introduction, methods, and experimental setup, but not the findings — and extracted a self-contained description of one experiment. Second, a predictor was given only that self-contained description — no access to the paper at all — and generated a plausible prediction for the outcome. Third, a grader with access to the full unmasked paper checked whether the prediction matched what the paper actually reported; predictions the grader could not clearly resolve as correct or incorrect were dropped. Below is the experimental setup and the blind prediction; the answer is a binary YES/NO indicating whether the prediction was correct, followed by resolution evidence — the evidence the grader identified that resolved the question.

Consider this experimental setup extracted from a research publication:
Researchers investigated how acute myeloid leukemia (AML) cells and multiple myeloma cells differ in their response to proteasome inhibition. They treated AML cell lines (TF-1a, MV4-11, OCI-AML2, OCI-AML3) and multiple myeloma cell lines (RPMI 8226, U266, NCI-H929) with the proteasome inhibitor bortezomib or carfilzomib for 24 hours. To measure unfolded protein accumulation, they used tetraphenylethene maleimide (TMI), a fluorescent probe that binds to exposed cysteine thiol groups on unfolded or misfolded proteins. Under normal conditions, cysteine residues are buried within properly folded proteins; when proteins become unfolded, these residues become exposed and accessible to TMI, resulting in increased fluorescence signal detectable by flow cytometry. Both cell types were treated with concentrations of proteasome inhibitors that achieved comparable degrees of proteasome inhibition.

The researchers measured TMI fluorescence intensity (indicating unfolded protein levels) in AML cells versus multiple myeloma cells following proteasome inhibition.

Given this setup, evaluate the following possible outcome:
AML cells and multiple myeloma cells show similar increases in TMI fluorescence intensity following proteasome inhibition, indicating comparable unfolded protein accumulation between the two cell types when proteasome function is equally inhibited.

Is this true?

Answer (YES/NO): NO